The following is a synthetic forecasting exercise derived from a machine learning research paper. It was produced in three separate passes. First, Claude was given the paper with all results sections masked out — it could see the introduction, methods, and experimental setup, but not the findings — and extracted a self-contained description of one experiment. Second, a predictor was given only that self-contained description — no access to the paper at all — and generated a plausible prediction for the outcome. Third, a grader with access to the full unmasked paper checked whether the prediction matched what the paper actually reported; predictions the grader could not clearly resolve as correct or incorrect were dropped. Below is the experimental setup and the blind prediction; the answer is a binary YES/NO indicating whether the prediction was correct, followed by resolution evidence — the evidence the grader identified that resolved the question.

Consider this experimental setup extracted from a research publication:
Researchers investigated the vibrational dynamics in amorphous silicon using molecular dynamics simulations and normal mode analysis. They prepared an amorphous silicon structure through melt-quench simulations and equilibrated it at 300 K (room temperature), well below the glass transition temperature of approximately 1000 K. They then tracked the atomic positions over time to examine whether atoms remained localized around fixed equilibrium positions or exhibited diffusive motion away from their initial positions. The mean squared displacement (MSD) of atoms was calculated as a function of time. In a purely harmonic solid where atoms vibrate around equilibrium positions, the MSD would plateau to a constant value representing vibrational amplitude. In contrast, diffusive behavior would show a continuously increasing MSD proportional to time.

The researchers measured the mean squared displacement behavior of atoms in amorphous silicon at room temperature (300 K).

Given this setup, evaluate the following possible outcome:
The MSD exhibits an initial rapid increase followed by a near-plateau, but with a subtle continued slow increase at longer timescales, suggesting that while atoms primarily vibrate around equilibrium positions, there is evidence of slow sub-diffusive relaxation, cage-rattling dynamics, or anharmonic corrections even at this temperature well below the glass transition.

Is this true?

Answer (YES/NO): NO